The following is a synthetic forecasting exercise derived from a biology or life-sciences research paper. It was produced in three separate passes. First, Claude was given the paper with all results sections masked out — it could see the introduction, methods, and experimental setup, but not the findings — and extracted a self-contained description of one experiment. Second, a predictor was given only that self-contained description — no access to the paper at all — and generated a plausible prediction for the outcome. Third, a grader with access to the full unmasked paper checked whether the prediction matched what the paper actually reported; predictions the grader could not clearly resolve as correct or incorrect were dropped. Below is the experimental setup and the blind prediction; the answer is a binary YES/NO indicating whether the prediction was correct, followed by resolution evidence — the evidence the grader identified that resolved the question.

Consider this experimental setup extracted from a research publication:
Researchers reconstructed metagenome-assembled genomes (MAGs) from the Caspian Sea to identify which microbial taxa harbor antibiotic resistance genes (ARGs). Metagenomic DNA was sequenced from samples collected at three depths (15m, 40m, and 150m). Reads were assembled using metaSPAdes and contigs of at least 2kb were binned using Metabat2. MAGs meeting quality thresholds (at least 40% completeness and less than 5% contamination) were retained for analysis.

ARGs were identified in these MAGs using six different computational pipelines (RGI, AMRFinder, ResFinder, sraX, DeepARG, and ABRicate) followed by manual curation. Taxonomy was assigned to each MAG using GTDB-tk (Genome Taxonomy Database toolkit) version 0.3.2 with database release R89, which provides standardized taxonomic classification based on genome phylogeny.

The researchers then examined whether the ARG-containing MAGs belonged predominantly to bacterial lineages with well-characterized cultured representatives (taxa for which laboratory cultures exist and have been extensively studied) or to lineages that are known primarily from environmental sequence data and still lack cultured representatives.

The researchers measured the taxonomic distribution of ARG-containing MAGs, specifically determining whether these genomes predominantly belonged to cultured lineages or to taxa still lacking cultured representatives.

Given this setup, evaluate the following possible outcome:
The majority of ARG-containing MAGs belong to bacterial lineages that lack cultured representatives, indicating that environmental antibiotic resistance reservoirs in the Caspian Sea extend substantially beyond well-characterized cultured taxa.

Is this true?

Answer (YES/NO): YES